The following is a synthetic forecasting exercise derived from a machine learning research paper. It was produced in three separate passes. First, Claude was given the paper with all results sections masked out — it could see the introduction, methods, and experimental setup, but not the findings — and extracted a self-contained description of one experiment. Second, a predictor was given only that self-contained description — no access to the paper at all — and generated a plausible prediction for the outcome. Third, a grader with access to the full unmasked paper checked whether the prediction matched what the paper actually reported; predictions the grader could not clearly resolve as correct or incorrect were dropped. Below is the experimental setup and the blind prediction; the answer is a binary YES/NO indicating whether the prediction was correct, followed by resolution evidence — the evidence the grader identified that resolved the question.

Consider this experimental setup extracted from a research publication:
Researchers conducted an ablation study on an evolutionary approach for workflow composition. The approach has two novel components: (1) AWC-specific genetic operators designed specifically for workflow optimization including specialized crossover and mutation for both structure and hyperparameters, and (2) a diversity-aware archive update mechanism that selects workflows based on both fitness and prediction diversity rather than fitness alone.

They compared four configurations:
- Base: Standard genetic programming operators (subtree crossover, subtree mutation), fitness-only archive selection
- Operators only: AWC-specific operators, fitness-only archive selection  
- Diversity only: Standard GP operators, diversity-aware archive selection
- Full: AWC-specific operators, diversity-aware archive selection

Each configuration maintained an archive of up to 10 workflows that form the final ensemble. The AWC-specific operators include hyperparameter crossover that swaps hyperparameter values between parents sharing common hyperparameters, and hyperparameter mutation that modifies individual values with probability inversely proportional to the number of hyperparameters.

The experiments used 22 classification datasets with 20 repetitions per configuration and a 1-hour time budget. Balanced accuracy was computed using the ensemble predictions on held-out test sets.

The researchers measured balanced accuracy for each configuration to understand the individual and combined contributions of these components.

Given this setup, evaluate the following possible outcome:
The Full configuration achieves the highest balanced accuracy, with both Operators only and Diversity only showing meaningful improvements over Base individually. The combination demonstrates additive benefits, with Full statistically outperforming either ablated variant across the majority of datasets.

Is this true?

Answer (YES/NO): NO